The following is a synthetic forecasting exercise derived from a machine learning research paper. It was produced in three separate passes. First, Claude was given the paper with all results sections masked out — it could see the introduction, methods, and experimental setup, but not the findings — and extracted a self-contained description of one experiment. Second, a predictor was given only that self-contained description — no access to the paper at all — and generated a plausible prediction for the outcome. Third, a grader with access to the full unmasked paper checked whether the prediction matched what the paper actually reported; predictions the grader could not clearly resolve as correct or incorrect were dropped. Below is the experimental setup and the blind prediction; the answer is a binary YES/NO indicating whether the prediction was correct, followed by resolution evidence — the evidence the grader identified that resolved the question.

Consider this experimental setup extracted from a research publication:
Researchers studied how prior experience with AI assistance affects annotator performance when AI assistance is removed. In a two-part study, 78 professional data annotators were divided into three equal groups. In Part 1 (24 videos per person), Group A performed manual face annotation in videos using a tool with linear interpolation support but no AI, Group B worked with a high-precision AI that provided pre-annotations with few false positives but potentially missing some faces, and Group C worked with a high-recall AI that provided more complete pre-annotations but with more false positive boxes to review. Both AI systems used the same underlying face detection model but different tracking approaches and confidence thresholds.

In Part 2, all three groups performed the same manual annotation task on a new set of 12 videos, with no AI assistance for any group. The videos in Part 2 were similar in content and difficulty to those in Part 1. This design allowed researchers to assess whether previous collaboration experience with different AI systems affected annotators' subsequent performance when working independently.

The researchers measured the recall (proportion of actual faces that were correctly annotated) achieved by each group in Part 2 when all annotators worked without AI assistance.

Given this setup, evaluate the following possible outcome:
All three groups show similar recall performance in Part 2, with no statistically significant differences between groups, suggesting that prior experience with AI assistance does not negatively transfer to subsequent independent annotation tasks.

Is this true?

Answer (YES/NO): NO